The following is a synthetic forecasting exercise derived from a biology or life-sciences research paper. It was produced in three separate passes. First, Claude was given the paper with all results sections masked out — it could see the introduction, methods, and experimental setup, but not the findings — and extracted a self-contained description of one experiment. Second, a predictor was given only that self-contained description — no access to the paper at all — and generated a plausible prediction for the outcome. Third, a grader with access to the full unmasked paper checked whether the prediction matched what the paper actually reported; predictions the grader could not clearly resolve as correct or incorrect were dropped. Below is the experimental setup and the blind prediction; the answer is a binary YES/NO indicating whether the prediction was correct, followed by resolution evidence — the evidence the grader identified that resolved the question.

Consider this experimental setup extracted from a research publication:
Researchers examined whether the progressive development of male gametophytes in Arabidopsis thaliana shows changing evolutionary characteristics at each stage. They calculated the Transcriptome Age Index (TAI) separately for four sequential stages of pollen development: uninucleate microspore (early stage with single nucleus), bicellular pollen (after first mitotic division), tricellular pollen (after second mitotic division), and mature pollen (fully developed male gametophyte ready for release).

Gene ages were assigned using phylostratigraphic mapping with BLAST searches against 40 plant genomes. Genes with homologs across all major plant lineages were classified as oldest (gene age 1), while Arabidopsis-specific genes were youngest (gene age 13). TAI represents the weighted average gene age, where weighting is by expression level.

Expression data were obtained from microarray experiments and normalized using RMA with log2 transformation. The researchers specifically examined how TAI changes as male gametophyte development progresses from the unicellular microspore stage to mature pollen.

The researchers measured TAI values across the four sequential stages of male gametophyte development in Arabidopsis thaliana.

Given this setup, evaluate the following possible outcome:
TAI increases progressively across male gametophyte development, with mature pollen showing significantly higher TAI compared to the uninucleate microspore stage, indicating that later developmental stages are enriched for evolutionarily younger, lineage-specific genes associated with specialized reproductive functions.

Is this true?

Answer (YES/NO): YES